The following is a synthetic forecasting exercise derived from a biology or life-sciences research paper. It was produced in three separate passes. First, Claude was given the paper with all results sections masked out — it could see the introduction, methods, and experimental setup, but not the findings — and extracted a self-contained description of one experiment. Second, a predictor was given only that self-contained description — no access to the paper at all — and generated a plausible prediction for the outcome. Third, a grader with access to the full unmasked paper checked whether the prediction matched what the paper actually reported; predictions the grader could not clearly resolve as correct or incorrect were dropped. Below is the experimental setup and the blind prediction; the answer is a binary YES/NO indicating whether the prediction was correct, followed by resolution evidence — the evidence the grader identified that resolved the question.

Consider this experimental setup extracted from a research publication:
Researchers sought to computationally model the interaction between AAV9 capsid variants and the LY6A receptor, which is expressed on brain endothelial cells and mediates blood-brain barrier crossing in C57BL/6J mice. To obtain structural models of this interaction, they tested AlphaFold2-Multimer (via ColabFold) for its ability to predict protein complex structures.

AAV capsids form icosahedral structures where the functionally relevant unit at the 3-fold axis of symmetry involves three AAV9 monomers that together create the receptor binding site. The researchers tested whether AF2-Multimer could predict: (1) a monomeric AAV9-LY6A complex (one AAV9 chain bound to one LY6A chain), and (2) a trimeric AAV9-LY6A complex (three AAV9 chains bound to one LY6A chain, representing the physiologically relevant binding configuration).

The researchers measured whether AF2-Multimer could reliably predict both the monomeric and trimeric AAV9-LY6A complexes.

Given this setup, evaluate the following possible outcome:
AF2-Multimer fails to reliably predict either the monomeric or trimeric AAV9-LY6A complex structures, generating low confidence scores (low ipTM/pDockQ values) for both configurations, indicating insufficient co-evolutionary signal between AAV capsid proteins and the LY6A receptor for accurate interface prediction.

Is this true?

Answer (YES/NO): NO